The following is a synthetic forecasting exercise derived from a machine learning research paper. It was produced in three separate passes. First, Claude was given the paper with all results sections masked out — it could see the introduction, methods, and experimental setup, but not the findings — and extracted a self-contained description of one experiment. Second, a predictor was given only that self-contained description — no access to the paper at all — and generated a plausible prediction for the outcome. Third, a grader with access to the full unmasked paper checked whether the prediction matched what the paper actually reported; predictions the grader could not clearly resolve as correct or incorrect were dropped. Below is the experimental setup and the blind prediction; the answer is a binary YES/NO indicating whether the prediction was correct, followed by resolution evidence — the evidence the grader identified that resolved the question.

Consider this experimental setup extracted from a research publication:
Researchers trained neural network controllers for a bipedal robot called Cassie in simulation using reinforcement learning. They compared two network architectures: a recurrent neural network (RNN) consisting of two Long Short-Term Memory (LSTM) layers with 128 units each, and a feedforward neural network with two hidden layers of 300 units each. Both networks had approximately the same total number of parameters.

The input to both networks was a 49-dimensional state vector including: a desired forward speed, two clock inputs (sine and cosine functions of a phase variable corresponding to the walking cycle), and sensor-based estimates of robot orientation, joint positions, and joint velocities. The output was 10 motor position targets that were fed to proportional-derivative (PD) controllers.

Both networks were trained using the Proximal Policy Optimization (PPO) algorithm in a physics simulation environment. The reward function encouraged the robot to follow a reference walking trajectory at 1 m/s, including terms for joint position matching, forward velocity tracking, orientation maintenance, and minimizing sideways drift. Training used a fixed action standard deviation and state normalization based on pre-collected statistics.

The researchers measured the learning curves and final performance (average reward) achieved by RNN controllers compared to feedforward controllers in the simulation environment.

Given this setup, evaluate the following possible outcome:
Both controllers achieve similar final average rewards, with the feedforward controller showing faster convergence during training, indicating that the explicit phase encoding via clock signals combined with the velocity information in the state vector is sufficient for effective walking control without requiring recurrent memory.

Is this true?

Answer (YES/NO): NO